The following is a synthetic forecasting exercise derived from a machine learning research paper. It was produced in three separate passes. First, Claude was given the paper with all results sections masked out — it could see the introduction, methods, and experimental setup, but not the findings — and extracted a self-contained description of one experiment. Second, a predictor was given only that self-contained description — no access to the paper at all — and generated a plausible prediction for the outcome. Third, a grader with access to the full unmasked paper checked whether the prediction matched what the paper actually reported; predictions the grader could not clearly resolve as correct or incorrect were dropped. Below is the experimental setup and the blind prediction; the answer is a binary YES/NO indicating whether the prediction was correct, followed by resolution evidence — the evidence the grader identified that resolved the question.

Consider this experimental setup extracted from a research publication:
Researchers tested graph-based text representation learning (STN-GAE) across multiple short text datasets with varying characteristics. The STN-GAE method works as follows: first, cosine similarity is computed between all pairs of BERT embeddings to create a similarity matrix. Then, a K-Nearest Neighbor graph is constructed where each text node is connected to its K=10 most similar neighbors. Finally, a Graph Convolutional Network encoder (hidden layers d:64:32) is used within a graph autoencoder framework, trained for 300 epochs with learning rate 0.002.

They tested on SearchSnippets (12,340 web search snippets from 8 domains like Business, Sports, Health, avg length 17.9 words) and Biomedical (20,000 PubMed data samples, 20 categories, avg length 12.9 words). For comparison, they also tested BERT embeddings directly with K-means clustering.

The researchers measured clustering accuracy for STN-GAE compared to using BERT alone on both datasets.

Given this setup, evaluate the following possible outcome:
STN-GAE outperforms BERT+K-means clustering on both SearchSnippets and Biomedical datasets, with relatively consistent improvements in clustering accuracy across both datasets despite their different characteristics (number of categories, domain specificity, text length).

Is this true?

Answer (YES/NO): NO